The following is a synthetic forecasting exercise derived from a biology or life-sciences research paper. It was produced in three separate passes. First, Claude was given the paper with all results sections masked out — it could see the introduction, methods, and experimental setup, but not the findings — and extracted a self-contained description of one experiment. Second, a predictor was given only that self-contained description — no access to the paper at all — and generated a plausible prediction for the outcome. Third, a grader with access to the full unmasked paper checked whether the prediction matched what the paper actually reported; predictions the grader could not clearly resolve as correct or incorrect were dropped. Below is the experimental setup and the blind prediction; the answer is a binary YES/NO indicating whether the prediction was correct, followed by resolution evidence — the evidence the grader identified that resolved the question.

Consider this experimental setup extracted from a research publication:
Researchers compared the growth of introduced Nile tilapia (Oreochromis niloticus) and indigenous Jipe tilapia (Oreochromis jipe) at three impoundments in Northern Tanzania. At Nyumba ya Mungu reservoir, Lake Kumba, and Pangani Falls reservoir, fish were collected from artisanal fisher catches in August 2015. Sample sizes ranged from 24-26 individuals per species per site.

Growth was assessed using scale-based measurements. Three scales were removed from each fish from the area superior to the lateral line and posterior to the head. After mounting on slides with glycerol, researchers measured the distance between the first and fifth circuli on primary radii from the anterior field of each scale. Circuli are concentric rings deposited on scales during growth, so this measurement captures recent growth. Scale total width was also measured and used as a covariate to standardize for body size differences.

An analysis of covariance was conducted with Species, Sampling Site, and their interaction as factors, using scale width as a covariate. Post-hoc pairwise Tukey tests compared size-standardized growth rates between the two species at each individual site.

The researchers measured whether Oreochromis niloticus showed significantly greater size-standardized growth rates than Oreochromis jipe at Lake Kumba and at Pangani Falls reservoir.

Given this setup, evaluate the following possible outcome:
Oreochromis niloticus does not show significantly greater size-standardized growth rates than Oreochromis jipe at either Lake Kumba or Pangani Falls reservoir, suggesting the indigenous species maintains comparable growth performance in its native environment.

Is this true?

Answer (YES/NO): YES